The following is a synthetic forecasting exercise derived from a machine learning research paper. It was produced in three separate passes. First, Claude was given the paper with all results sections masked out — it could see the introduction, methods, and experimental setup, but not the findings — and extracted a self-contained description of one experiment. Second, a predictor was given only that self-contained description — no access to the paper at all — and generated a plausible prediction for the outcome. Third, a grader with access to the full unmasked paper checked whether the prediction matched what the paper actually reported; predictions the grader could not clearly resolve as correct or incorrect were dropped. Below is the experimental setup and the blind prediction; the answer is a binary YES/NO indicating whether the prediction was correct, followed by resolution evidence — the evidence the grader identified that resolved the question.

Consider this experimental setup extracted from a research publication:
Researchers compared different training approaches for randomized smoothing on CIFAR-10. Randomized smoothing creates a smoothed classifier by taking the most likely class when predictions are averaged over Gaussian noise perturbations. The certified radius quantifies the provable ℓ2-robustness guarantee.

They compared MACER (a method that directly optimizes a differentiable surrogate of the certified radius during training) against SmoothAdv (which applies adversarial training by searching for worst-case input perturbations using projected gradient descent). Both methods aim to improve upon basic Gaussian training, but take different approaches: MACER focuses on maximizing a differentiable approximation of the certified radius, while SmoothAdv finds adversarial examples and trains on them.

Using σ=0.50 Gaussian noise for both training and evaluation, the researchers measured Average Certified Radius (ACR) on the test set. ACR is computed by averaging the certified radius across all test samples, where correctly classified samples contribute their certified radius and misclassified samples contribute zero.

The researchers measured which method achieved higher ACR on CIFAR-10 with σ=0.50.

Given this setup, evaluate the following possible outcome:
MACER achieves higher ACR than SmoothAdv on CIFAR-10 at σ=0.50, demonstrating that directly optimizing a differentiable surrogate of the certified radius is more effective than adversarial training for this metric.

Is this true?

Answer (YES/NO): YES